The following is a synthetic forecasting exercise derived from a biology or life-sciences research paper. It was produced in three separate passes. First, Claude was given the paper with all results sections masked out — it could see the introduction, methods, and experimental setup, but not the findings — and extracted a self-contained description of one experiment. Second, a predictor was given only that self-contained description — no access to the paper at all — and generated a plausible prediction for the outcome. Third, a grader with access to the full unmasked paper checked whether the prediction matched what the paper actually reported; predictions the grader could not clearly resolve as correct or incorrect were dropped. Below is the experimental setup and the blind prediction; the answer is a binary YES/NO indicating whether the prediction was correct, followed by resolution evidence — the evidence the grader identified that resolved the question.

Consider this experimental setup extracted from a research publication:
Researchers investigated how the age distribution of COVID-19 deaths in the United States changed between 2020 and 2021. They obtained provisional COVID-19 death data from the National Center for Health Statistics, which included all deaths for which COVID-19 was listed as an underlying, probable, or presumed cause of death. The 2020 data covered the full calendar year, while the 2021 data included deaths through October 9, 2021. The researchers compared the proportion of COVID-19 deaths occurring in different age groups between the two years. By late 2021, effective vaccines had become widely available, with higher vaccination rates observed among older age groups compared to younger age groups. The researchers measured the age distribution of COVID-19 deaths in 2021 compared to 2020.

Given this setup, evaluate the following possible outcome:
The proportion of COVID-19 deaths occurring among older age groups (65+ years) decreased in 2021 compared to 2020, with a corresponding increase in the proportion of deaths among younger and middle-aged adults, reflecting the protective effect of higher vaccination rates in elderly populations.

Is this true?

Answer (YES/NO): YES